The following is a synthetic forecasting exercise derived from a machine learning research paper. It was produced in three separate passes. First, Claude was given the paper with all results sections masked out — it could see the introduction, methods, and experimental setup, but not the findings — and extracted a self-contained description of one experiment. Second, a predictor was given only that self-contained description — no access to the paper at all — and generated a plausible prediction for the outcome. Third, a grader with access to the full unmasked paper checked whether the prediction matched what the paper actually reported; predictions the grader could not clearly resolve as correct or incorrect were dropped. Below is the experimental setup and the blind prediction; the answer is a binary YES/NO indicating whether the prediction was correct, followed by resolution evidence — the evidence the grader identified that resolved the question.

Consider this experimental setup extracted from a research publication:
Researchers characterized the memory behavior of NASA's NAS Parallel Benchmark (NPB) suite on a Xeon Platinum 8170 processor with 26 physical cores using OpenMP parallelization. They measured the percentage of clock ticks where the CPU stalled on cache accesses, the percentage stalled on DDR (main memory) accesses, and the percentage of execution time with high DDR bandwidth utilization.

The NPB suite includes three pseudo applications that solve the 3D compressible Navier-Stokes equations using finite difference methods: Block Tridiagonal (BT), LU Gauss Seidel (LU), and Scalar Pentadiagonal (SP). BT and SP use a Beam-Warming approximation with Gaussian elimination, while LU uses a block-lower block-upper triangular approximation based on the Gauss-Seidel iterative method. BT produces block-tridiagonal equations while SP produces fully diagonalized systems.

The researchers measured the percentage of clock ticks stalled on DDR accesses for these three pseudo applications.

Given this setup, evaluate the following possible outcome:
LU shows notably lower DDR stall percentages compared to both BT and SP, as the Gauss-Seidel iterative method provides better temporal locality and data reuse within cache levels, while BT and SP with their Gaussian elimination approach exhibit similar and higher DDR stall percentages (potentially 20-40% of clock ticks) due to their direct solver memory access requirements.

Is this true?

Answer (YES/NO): NO